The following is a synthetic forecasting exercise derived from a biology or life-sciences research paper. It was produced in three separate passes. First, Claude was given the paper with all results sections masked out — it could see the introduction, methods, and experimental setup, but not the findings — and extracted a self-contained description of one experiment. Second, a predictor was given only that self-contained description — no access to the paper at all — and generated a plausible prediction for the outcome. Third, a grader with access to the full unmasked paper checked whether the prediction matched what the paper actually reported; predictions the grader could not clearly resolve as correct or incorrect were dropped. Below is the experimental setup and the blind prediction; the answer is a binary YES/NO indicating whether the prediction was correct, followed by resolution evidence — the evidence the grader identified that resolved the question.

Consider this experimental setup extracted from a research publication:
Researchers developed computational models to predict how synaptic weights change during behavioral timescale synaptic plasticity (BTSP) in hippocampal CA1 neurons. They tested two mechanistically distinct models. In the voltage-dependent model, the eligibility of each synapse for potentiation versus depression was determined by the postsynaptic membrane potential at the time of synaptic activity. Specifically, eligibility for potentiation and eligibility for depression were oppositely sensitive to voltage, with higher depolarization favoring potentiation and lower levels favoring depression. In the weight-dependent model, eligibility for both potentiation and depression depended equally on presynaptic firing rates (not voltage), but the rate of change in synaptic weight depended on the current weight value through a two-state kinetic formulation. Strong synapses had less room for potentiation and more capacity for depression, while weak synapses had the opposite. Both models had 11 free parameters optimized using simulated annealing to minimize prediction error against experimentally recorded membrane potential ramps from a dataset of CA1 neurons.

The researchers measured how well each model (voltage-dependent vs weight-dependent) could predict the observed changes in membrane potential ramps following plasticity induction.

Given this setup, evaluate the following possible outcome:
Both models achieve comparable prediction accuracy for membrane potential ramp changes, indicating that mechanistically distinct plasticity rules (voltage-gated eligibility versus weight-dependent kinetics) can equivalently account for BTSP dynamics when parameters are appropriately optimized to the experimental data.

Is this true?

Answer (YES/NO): YES